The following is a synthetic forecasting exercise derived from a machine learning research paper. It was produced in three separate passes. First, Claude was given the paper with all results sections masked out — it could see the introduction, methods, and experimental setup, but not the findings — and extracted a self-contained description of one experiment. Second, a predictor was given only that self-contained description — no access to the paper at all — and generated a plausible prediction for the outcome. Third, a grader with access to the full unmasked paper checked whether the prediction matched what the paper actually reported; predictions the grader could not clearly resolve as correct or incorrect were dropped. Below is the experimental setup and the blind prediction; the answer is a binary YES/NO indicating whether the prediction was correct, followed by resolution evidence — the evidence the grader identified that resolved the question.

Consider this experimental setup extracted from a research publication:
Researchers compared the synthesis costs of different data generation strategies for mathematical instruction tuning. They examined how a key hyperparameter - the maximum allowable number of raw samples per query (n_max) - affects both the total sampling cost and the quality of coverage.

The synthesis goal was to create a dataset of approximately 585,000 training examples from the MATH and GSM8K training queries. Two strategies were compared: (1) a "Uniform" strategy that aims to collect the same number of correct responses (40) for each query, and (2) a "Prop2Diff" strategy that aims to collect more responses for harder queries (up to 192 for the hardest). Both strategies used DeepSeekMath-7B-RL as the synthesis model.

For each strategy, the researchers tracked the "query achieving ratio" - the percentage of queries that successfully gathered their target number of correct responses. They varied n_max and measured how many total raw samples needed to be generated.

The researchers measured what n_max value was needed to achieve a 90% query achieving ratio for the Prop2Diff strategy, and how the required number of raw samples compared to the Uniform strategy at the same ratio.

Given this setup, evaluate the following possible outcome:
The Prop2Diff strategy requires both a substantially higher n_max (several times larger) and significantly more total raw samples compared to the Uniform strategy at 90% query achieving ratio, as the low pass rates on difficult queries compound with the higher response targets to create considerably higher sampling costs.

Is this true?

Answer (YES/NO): YES